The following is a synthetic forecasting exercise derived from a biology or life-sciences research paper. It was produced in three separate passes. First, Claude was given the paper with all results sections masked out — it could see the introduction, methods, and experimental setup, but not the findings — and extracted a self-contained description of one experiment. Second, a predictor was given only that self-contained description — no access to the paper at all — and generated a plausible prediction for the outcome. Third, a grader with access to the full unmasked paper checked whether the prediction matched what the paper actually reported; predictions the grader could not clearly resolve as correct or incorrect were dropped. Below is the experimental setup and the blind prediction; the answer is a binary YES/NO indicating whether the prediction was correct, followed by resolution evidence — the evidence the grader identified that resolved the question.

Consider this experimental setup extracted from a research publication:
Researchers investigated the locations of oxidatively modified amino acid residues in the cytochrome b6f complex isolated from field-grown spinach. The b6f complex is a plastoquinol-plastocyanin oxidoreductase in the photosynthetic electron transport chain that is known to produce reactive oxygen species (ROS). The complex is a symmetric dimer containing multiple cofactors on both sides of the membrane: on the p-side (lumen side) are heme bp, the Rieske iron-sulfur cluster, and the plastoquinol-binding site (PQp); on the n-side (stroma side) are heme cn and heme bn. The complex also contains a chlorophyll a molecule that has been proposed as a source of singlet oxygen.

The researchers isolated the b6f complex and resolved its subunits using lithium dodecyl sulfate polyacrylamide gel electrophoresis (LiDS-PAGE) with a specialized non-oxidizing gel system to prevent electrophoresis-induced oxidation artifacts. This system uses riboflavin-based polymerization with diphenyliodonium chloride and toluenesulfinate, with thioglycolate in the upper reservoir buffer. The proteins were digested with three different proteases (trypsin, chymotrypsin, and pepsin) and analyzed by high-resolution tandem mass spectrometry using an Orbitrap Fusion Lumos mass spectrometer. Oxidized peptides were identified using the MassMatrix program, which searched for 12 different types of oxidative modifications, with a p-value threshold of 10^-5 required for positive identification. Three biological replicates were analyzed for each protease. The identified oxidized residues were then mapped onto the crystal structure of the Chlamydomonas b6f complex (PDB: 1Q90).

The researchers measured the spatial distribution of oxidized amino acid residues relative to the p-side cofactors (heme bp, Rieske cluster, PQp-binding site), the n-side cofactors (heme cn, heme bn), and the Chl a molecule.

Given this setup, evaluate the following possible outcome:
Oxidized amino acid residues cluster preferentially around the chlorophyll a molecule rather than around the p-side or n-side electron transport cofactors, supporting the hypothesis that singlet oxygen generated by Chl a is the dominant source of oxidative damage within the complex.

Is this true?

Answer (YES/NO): NO